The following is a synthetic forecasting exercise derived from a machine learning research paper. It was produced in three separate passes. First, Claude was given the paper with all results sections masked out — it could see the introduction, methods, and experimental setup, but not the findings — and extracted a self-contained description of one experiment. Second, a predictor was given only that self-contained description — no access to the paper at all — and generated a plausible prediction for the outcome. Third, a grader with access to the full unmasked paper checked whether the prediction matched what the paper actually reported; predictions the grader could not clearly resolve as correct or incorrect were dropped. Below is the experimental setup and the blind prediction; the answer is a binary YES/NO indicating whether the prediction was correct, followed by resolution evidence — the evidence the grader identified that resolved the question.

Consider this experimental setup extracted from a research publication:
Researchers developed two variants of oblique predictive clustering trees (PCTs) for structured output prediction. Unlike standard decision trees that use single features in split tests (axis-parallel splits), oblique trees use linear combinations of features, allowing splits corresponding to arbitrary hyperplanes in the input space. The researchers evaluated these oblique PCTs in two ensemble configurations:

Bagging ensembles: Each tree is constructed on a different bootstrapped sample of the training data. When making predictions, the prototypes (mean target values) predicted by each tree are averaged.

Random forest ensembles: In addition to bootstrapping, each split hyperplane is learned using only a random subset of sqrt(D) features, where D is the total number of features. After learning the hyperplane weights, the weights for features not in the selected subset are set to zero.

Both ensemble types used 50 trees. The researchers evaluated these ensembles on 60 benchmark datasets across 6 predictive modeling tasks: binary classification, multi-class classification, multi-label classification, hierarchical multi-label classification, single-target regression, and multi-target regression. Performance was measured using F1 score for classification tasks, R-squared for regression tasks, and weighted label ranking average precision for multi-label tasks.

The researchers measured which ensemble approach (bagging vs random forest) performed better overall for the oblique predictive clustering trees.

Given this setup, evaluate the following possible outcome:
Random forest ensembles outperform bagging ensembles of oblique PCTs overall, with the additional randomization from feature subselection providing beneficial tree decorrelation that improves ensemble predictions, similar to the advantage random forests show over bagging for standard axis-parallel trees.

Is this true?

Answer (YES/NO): NO